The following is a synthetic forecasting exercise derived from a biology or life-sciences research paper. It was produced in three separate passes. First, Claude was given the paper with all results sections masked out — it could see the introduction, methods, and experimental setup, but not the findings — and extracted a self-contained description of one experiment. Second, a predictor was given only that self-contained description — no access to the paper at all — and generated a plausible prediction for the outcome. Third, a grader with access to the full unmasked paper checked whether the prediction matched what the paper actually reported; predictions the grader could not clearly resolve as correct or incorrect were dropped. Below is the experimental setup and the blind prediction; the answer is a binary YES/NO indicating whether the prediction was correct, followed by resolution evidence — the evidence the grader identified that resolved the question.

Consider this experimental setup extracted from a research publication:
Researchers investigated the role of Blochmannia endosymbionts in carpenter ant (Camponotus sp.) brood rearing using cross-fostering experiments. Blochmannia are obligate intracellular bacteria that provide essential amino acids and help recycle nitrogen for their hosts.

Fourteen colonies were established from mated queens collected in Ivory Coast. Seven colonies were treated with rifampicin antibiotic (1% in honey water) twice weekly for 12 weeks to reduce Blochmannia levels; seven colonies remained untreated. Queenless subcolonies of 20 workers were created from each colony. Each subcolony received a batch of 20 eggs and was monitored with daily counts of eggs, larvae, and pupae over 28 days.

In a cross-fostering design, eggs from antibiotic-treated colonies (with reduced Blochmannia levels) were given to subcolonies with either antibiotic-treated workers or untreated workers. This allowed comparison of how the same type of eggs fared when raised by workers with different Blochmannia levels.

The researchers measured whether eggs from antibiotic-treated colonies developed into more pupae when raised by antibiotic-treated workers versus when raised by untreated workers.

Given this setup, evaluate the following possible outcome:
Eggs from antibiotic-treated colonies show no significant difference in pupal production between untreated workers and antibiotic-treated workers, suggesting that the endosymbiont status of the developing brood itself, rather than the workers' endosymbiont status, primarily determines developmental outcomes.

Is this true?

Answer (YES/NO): NO